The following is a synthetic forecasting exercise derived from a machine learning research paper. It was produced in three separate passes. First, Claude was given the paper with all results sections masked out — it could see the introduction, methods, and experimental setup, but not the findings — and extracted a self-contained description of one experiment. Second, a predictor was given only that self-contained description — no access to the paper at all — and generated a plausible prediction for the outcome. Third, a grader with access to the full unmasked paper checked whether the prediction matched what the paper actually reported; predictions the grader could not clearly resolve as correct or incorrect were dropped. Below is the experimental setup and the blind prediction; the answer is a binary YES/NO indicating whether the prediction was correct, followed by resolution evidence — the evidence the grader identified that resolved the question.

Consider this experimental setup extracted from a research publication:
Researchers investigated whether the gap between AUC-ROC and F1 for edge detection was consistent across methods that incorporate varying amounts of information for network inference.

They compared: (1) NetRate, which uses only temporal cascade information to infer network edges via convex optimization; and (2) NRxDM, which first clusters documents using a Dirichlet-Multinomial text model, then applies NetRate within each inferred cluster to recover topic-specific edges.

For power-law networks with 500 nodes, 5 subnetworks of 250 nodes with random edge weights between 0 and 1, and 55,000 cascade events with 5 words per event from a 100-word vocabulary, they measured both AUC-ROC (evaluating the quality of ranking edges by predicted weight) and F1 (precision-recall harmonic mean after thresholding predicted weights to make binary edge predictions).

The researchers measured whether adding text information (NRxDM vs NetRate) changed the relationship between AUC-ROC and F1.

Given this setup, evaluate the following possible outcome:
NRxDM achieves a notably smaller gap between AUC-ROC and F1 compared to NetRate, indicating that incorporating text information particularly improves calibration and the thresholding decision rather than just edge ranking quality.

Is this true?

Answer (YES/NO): YES